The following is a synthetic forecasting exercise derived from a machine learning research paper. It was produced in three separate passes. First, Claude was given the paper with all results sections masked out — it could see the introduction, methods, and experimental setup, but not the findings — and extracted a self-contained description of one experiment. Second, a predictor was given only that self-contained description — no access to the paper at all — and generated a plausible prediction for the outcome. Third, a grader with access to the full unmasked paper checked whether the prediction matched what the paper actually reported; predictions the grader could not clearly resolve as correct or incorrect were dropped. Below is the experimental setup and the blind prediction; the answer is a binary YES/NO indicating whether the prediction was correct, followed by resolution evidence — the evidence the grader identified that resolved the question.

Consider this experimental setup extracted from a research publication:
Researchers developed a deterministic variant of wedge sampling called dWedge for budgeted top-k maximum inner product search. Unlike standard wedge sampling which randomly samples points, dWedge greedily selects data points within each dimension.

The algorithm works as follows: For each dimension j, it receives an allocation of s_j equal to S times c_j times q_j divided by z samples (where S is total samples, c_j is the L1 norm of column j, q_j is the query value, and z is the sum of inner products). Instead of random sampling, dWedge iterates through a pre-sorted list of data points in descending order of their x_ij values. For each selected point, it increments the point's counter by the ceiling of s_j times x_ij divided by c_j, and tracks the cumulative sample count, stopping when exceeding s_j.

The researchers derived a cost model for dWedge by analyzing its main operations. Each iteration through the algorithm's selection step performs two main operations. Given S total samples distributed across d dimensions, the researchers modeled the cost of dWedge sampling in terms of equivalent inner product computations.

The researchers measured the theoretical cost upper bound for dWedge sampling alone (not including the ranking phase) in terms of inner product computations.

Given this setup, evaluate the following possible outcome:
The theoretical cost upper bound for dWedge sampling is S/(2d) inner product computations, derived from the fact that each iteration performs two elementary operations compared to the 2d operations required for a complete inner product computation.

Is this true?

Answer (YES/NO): NO